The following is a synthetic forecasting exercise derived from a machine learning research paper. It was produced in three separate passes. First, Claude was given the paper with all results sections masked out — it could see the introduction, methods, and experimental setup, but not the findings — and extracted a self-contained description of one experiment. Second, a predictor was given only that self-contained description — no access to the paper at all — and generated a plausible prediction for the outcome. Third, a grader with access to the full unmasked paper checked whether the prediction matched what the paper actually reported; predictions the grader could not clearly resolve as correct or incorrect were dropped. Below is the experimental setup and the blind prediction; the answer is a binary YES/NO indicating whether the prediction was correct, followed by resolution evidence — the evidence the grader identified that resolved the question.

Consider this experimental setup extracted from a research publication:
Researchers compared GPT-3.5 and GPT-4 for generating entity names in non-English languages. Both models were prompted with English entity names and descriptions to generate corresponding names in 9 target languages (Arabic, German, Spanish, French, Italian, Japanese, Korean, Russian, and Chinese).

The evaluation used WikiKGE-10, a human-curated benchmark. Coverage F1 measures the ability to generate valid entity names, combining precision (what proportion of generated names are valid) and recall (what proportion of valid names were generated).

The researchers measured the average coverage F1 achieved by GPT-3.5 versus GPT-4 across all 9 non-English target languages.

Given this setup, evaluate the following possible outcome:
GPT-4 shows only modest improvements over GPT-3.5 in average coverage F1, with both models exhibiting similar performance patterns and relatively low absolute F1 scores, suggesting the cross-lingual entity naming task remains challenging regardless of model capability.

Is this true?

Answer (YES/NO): YES